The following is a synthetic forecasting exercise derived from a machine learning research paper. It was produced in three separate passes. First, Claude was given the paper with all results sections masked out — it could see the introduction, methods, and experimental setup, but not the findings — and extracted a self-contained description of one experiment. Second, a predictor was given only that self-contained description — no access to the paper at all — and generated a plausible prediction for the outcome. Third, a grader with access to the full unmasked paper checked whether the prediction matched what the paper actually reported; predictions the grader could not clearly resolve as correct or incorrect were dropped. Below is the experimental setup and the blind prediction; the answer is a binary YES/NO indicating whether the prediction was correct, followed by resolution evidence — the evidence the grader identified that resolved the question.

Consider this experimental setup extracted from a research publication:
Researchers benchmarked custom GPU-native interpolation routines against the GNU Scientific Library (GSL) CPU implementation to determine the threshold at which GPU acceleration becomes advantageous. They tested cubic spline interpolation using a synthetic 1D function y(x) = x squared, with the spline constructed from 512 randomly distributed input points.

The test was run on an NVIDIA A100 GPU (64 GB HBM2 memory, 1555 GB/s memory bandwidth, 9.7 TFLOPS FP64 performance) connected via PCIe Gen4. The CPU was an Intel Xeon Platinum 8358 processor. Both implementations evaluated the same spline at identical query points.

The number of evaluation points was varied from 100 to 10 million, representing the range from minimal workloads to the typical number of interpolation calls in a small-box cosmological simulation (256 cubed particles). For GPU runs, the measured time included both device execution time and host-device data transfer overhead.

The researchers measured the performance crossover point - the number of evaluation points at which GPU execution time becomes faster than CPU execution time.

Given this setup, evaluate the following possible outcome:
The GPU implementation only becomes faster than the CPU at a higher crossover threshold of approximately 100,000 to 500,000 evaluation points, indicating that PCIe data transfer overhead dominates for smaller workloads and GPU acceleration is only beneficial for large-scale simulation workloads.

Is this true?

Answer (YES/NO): NO